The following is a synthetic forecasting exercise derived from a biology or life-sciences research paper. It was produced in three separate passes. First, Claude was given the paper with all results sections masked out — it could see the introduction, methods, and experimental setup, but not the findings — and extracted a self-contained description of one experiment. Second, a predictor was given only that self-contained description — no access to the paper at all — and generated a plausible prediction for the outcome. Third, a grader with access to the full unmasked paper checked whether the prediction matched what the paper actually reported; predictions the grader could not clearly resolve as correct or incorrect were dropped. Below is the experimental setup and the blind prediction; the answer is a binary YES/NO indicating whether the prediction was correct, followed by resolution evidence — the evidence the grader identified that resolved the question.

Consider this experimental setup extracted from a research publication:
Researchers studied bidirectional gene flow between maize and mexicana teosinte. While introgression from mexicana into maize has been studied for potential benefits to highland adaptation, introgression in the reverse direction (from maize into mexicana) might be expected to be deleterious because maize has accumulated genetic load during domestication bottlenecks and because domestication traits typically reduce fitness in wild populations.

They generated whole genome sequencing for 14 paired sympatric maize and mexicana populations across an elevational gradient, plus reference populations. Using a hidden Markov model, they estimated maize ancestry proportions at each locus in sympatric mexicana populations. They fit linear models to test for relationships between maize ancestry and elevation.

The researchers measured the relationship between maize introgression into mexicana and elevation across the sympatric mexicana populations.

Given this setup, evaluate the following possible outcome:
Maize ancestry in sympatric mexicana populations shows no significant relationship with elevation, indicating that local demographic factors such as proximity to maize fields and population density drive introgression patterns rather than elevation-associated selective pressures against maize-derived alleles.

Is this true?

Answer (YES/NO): NO